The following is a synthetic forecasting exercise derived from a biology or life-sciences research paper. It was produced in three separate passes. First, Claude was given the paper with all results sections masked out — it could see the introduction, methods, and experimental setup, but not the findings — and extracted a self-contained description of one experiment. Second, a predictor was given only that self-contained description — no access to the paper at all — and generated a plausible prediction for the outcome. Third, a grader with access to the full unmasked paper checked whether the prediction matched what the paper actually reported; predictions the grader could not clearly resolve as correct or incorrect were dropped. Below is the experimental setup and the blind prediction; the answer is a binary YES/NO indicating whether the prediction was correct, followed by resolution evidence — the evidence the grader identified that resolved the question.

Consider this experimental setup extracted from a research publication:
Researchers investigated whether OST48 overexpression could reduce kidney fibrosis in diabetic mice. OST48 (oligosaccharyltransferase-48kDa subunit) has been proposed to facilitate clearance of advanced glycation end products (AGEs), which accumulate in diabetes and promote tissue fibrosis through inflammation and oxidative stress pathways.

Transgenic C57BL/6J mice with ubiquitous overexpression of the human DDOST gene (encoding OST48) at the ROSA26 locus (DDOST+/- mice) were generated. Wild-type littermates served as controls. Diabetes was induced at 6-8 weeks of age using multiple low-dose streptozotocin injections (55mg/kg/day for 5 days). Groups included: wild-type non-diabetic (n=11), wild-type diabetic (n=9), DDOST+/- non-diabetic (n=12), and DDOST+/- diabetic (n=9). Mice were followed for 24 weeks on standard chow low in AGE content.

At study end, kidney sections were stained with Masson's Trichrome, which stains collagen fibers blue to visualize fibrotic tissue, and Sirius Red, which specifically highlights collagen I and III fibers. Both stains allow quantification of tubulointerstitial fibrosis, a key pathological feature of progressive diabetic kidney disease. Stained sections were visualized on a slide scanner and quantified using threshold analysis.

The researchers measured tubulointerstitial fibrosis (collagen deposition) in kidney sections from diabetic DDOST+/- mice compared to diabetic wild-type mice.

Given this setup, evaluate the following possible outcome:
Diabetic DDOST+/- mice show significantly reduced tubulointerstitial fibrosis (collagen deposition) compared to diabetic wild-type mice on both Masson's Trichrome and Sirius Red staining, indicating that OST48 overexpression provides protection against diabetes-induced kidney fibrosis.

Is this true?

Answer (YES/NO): NO